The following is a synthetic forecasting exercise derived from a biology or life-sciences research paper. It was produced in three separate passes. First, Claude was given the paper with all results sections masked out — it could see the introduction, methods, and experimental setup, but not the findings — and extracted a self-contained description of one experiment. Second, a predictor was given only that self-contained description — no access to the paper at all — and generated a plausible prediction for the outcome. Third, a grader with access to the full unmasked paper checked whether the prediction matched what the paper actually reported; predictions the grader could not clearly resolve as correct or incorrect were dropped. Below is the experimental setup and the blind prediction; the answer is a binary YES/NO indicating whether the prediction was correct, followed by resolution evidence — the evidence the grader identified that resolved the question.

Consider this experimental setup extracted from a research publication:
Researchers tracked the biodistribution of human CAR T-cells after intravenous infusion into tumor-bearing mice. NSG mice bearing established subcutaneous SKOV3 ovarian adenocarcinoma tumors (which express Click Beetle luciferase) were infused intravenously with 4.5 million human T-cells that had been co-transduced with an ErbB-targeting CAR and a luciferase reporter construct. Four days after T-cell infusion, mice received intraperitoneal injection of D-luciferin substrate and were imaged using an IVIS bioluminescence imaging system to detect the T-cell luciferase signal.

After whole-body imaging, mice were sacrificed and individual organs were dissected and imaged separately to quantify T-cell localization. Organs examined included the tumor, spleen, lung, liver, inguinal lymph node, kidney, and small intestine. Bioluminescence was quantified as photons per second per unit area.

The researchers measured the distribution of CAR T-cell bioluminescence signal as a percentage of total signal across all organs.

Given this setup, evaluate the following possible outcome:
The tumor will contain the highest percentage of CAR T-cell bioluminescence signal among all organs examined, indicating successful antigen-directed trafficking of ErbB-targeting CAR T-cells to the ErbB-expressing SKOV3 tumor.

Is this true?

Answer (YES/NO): NO